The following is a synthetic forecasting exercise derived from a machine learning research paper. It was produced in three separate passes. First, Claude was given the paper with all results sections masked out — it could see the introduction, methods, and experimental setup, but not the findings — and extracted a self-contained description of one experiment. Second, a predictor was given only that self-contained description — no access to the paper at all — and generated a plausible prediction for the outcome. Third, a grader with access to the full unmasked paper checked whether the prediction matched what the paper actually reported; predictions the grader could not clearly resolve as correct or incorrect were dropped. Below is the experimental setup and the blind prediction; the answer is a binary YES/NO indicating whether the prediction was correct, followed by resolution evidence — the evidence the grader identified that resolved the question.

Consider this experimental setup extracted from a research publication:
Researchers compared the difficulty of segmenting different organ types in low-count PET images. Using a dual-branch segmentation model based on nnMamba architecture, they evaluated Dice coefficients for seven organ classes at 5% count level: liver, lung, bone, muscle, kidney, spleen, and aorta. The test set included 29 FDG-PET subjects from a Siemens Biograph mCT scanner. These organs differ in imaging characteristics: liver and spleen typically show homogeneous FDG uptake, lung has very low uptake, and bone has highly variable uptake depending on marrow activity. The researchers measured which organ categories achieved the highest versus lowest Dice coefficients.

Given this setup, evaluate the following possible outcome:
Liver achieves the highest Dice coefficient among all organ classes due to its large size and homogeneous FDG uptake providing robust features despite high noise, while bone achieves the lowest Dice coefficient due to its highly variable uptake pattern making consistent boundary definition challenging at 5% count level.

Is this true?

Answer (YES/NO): NO